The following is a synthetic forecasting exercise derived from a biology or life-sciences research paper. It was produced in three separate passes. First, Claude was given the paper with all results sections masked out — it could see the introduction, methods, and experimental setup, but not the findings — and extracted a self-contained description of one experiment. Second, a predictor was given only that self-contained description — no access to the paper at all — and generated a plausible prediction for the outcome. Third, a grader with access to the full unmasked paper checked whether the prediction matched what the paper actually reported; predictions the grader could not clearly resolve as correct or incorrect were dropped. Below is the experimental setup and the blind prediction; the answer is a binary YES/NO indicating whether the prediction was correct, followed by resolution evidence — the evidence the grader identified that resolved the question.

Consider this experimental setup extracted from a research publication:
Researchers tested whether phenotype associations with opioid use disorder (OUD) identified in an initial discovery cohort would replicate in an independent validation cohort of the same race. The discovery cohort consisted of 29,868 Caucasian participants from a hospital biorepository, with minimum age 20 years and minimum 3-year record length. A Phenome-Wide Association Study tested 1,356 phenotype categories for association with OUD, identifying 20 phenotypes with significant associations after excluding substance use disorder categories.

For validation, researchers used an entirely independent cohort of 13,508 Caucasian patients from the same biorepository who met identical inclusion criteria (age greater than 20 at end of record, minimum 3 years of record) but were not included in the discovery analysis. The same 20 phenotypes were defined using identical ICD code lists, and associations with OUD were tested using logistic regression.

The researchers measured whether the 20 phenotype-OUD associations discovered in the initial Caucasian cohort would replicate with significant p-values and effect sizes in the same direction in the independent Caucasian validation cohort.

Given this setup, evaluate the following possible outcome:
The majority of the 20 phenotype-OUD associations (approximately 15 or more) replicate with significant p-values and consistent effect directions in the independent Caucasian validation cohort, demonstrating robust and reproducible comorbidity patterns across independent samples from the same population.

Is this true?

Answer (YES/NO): YES